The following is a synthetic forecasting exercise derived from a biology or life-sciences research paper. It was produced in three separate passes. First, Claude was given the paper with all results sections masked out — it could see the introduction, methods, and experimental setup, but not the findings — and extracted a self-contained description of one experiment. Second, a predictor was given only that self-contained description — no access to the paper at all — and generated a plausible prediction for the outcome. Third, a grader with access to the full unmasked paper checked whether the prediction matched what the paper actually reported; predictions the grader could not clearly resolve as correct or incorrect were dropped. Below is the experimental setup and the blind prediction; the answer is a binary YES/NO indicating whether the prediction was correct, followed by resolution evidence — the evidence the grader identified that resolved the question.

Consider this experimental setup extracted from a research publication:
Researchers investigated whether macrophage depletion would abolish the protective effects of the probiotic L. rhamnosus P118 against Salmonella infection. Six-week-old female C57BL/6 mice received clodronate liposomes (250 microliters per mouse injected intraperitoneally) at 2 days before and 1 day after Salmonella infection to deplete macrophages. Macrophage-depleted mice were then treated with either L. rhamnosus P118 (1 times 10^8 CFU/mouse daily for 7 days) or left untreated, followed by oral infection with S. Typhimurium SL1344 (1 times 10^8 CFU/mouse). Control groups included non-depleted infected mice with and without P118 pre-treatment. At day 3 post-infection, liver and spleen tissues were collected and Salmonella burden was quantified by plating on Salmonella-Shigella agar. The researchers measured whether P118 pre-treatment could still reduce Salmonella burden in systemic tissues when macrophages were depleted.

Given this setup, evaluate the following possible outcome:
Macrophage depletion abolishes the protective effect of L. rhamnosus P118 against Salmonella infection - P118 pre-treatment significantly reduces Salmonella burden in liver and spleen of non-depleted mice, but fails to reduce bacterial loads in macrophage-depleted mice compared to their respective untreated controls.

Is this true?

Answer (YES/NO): YES